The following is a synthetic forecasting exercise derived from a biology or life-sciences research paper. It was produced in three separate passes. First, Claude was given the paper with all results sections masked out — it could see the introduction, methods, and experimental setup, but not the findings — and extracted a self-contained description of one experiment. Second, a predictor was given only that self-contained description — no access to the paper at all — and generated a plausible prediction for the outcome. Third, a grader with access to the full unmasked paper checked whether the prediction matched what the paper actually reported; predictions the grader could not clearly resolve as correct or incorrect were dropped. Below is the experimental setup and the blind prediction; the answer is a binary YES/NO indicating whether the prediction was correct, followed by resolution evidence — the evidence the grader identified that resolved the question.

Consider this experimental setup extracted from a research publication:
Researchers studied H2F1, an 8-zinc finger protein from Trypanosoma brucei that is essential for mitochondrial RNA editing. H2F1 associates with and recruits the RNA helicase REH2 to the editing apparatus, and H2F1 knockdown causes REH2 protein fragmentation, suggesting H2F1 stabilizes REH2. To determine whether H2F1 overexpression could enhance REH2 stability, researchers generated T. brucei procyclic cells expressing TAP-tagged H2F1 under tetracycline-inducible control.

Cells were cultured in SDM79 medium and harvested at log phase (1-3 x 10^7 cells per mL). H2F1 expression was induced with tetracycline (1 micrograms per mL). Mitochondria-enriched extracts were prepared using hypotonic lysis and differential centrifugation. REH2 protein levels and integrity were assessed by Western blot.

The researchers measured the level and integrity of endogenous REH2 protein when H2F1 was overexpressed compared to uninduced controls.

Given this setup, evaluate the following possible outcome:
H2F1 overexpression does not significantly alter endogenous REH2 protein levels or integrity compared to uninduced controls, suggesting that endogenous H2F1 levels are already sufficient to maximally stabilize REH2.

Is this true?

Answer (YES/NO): NO